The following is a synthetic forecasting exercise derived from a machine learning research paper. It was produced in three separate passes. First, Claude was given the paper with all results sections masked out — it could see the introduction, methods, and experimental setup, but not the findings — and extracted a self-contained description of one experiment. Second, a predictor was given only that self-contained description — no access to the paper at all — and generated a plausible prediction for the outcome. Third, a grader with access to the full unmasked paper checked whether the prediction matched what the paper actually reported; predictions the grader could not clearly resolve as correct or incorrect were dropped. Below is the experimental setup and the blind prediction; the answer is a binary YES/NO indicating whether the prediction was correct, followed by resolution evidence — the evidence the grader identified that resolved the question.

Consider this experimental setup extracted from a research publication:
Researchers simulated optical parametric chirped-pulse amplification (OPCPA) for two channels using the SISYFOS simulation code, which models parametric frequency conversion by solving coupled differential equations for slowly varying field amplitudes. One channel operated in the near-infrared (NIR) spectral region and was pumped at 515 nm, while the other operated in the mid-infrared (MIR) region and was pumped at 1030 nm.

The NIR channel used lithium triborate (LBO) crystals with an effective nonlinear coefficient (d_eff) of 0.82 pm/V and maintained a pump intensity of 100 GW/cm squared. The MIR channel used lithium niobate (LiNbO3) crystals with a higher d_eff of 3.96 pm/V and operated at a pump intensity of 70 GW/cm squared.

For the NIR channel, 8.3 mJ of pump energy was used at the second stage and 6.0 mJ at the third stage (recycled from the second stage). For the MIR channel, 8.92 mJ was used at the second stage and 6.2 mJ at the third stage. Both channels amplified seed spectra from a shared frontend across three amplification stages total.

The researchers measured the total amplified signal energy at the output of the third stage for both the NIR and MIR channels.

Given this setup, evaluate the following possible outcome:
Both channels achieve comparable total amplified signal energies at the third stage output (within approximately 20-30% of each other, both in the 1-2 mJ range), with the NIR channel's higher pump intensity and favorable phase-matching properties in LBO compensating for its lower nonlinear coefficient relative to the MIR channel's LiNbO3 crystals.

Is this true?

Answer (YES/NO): NO